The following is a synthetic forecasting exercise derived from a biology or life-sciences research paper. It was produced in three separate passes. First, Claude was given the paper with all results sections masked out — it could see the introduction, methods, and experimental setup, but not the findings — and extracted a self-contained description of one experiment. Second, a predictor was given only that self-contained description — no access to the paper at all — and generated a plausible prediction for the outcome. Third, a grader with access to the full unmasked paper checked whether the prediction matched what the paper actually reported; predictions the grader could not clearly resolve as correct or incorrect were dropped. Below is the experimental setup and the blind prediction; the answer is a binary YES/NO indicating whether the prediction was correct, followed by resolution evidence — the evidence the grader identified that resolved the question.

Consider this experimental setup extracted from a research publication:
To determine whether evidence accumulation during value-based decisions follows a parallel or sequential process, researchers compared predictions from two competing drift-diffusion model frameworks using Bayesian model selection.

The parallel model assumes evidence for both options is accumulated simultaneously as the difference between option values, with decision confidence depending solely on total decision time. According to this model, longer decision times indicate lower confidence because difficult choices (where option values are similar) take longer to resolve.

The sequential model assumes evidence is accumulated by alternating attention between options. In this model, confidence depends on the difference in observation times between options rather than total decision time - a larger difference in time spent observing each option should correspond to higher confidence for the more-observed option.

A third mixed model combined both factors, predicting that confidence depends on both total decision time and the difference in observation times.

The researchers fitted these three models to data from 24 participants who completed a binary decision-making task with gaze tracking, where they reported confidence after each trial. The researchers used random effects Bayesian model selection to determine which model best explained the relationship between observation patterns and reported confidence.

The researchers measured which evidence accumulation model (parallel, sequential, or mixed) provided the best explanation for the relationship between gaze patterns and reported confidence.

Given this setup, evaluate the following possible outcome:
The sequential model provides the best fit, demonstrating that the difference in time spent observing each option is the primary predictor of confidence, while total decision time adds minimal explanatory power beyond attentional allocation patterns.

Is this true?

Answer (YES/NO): NO